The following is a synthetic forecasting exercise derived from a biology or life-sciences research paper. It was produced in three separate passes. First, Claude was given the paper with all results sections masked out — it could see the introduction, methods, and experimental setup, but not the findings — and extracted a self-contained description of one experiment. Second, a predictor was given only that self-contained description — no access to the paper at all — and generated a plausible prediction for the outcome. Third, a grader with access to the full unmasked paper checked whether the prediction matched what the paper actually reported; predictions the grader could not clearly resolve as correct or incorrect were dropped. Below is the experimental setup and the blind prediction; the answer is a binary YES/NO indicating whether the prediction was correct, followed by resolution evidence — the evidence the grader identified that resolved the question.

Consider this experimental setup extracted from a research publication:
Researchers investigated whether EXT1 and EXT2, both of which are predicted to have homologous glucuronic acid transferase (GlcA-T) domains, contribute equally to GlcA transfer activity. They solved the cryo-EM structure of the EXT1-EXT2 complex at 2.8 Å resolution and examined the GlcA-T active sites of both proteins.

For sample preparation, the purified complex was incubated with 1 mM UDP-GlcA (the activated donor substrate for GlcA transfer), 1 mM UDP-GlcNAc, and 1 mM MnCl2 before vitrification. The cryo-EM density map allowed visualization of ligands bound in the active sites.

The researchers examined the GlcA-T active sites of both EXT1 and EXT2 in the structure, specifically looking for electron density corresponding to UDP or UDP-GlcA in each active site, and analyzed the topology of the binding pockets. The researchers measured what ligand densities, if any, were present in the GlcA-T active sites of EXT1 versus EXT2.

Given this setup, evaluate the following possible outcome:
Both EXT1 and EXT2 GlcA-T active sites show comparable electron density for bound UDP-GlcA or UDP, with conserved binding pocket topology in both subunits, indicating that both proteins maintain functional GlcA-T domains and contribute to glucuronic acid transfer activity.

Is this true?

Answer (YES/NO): NO